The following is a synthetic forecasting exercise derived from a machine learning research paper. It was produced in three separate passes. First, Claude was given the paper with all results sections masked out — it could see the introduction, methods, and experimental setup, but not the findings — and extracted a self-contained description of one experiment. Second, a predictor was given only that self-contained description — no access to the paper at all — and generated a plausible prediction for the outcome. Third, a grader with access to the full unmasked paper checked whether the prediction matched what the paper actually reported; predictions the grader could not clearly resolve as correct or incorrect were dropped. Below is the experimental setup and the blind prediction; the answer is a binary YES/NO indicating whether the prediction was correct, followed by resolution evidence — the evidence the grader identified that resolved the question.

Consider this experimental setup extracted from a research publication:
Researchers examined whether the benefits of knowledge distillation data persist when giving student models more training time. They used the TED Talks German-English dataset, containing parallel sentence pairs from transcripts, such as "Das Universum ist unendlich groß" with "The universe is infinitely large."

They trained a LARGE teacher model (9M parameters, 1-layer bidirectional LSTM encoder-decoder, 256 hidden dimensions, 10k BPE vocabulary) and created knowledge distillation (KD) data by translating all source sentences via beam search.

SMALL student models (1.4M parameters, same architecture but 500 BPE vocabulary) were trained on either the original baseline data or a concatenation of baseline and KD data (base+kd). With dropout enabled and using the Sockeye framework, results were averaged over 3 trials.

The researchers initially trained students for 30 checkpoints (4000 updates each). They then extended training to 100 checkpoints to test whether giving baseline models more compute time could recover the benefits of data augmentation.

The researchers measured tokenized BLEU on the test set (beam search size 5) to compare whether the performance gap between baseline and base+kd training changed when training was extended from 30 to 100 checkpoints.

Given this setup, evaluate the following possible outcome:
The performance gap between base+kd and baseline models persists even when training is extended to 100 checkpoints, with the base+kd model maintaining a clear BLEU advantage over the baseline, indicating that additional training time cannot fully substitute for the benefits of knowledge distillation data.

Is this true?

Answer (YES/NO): YES